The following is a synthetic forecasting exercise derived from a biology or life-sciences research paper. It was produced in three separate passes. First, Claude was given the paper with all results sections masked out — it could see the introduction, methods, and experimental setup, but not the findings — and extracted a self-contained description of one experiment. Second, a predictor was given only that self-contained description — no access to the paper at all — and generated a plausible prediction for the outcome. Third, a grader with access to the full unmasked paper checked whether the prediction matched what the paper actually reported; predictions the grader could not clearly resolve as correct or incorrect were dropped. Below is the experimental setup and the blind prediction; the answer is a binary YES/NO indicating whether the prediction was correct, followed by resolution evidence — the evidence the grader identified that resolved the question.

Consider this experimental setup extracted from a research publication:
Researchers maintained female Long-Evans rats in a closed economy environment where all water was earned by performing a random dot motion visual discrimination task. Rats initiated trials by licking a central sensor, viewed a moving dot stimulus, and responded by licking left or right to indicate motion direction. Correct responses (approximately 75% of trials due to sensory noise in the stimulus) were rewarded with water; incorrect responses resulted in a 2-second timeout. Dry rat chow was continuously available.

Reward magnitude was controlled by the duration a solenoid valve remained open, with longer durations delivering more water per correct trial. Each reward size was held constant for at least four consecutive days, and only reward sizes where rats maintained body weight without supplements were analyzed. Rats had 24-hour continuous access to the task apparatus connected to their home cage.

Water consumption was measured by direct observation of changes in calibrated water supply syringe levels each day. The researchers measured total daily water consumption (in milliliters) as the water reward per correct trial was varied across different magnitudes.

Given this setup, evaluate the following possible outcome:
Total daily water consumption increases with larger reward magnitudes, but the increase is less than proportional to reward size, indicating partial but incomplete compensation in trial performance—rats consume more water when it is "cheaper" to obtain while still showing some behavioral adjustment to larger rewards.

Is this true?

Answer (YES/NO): YES